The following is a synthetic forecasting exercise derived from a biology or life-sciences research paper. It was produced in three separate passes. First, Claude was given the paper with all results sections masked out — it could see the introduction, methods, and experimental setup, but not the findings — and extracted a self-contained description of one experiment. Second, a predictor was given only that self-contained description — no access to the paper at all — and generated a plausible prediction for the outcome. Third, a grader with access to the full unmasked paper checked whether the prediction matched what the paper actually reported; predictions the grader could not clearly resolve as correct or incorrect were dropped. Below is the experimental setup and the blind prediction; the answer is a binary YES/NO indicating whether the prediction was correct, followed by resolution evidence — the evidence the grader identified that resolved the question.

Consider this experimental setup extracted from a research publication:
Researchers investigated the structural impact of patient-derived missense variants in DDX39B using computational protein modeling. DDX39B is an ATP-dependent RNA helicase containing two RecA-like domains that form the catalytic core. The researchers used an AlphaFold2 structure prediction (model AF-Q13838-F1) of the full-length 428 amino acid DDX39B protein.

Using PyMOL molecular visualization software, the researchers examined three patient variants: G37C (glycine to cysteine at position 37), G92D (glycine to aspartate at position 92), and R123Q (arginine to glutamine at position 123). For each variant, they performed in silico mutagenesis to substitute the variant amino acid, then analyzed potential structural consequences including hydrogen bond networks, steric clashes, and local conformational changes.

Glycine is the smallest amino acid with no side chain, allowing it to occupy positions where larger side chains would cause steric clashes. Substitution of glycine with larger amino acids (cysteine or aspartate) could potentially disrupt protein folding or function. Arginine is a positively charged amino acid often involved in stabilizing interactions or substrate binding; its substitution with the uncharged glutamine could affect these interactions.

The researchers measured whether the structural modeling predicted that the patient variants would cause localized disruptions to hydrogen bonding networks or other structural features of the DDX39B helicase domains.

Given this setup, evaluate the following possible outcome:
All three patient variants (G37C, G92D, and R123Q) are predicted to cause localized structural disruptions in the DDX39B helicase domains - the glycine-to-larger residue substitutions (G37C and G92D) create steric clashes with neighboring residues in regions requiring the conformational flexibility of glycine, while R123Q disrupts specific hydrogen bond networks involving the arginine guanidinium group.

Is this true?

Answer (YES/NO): NO